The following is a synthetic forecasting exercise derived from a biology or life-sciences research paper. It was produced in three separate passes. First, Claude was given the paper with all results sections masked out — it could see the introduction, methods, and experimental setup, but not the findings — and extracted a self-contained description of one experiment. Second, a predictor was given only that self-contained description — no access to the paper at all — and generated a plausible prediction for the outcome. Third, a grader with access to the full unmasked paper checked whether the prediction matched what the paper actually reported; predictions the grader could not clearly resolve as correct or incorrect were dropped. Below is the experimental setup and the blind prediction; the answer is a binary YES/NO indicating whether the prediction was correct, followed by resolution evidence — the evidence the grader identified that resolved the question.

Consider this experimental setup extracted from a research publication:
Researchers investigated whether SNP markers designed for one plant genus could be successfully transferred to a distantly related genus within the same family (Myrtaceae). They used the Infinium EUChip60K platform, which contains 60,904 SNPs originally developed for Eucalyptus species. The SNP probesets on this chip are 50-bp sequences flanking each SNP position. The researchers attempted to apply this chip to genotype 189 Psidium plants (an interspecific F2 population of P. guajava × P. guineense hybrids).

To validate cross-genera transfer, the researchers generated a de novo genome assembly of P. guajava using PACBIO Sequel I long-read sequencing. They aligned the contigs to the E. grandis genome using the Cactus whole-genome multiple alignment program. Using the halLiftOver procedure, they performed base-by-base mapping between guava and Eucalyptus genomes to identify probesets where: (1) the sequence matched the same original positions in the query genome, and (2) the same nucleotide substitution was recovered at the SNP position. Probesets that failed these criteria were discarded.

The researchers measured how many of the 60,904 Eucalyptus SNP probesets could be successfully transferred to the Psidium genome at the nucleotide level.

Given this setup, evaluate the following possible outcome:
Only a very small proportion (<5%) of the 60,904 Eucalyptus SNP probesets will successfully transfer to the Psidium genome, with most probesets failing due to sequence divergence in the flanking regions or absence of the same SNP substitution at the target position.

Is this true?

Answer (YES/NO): NO